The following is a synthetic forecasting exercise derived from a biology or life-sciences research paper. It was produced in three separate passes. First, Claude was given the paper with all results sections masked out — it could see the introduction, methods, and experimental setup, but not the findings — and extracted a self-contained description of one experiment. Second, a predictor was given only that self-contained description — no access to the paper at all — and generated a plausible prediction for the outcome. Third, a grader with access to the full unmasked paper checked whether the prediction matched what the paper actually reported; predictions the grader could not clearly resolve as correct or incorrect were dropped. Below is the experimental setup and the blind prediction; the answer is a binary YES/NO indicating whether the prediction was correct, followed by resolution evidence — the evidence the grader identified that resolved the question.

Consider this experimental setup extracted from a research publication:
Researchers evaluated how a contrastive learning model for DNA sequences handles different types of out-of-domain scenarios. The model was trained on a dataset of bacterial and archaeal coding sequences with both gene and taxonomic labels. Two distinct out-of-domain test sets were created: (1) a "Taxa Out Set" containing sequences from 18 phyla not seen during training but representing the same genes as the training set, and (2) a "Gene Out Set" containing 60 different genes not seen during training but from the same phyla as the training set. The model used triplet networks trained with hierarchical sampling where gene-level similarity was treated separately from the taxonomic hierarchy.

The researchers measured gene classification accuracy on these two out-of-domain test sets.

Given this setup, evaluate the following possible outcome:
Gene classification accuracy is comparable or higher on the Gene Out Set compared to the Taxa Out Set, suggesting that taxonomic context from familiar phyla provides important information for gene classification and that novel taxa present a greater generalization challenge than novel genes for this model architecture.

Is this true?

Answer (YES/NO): NO